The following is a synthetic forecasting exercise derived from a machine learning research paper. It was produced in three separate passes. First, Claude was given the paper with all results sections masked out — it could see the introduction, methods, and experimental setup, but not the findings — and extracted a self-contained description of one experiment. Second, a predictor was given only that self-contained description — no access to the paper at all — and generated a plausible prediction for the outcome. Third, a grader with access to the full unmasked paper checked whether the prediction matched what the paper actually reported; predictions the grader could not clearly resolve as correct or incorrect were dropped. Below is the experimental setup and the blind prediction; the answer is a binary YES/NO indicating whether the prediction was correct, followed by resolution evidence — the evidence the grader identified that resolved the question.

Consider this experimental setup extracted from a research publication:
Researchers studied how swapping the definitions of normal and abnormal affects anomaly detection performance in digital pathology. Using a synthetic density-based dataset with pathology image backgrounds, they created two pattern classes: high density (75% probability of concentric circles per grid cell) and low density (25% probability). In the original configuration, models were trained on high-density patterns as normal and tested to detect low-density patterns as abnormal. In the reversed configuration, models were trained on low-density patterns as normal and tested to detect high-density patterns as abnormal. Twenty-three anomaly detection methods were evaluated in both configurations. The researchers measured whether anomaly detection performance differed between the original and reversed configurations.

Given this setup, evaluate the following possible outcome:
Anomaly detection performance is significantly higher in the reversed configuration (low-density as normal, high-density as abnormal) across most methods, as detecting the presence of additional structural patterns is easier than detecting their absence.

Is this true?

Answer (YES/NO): NO